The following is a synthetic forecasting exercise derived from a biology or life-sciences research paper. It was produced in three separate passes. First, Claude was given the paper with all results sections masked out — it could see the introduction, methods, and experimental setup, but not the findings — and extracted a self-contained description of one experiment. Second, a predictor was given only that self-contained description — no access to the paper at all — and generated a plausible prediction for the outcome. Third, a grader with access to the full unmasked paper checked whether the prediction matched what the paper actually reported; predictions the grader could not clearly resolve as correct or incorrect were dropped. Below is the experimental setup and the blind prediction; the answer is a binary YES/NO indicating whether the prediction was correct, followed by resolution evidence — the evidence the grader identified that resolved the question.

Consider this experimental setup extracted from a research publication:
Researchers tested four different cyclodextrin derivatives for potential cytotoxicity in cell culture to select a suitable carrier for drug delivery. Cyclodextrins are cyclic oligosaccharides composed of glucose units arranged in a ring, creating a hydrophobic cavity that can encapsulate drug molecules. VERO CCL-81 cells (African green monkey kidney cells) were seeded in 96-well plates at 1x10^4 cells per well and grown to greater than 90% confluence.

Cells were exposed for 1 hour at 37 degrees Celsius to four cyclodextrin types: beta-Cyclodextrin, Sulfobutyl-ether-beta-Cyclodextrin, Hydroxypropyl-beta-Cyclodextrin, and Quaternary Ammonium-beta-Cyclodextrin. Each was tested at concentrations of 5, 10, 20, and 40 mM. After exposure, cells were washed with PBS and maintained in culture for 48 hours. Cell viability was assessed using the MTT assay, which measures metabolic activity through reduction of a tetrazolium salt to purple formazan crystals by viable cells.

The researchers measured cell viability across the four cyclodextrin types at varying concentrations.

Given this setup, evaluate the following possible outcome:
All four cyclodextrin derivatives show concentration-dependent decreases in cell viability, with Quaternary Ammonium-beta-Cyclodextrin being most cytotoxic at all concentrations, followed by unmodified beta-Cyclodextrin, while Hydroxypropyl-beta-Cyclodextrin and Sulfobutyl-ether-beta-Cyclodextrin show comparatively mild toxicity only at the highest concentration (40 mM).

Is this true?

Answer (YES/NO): NO